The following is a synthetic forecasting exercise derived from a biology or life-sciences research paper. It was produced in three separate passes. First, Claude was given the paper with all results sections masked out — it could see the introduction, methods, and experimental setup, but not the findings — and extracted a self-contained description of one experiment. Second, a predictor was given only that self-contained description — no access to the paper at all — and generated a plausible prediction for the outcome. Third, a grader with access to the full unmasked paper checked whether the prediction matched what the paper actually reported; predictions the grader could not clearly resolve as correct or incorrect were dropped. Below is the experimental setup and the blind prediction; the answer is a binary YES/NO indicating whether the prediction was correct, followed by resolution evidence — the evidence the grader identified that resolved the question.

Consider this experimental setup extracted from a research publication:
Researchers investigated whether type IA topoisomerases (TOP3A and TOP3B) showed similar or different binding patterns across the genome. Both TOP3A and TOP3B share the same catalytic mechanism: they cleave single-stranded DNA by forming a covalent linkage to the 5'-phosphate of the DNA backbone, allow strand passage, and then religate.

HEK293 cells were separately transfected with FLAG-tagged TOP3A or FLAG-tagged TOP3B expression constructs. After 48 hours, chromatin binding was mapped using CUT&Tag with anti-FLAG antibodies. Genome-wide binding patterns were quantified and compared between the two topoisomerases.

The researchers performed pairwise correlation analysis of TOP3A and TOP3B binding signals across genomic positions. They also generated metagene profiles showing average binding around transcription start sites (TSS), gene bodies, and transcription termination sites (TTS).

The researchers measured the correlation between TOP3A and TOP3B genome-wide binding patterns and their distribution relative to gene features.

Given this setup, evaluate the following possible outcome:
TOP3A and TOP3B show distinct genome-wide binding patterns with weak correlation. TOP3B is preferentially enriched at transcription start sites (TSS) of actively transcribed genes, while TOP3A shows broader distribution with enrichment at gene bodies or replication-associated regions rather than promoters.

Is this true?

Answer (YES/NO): NO